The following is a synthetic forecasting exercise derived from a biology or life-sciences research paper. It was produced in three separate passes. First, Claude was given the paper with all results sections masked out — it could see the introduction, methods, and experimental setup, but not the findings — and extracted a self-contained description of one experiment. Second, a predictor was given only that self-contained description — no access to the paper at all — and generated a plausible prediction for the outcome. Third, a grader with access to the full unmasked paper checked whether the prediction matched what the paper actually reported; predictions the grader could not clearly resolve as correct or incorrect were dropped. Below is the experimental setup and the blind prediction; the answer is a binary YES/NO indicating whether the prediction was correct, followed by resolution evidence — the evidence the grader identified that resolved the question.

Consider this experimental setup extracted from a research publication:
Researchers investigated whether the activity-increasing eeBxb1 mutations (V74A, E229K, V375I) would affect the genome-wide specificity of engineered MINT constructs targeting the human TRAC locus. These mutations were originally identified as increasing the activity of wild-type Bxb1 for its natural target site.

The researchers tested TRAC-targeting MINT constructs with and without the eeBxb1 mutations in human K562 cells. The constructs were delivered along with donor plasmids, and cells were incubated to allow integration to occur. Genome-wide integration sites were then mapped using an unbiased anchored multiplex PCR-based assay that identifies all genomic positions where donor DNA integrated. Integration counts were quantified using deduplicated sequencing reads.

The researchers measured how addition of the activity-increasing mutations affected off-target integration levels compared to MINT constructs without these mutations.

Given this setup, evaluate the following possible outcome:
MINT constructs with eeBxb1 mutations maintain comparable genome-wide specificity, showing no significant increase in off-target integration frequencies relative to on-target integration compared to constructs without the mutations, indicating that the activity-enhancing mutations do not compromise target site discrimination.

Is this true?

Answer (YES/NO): NO